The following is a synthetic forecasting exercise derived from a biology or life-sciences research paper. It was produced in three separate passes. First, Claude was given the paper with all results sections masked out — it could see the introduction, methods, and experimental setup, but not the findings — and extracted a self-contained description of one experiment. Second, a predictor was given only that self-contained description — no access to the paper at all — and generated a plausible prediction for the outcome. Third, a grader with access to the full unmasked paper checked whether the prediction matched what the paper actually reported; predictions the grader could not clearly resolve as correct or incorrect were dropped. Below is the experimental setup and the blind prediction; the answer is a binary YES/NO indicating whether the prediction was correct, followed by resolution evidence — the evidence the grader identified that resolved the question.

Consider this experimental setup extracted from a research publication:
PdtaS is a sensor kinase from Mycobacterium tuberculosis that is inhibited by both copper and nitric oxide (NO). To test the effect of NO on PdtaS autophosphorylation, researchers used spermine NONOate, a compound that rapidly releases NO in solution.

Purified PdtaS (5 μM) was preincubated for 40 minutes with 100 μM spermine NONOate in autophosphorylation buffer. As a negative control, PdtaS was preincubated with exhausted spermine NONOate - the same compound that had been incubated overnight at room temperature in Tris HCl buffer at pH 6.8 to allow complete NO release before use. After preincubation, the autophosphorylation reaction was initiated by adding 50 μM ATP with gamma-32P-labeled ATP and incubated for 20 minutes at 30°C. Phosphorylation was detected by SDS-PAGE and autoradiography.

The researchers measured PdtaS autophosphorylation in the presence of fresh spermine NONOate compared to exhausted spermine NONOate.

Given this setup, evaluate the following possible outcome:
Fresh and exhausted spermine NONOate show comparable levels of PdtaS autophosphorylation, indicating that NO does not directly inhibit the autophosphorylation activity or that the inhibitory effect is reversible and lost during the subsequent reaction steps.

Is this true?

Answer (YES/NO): NO